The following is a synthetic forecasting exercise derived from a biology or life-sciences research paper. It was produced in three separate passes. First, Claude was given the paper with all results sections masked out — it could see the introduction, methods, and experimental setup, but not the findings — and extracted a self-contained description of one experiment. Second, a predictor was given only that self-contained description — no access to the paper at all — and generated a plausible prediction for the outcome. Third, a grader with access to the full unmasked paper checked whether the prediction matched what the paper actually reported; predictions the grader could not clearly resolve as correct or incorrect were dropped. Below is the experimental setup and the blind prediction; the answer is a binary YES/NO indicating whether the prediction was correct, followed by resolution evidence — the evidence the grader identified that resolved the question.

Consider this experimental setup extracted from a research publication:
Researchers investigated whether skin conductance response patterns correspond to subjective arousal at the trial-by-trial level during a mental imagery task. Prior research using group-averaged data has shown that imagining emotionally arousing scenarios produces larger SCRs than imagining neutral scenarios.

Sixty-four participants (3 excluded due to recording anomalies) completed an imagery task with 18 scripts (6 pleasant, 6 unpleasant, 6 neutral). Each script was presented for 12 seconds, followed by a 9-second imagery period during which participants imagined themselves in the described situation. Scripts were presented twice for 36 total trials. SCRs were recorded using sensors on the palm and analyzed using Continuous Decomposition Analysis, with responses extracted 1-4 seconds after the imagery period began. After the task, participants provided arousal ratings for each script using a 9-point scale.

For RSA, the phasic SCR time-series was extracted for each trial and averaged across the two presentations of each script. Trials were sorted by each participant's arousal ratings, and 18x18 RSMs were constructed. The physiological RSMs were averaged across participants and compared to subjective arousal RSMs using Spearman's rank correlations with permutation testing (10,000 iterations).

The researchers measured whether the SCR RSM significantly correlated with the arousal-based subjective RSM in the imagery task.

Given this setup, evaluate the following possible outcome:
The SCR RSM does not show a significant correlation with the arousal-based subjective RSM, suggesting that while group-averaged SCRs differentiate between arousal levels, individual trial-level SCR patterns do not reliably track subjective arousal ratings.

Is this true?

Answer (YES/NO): YES